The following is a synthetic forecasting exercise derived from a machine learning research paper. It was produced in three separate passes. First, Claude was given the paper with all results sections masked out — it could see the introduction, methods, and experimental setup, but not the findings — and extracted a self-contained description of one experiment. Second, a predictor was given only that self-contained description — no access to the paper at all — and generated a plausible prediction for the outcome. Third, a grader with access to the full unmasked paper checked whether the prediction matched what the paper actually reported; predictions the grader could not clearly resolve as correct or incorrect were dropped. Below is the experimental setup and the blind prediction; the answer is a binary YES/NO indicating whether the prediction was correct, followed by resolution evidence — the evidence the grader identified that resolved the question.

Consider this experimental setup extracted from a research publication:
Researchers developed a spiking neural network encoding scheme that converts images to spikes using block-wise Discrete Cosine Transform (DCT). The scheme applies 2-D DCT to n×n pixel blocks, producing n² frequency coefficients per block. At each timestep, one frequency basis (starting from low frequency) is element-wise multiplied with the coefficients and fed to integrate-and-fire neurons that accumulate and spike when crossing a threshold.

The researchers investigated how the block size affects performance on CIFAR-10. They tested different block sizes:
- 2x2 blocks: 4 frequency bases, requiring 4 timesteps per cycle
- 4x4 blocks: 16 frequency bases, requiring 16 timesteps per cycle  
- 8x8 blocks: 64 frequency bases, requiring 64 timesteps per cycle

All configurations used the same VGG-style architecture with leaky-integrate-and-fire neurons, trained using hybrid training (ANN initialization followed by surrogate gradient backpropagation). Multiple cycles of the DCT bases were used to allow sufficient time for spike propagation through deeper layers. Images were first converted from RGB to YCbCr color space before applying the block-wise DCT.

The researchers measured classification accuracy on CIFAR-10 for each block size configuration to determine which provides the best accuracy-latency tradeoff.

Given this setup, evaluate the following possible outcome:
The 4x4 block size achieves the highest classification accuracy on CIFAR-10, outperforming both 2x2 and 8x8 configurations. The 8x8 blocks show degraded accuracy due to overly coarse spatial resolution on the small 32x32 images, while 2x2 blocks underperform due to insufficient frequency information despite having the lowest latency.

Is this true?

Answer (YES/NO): NO